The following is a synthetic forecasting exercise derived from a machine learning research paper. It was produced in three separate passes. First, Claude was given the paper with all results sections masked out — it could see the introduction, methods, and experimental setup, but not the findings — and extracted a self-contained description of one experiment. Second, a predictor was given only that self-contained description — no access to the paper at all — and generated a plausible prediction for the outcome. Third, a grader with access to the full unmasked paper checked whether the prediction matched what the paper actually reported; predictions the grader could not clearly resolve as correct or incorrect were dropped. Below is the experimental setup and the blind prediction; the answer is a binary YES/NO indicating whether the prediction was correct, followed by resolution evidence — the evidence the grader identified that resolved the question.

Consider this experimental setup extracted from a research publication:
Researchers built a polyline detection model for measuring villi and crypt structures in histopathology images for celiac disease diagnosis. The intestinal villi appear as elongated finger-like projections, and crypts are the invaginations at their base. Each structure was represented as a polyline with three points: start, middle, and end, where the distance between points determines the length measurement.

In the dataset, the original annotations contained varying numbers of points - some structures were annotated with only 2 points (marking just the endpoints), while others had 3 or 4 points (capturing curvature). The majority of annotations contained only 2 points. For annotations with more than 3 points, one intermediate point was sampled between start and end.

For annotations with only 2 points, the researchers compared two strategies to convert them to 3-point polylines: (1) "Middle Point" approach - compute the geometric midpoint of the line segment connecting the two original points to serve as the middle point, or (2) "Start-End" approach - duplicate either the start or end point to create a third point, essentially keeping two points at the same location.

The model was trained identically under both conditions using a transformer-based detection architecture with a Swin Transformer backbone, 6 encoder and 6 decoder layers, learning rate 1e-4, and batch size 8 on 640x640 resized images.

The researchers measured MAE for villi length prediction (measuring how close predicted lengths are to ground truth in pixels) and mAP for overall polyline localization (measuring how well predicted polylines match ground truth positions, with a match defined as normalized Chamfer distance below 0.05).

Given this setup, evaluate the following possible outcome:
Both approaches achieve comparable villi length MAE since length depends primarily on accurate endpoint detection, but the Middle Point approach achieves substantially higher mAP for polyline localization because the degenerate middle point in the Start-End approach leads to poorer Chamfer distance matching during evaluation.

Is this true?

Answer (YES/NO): NO